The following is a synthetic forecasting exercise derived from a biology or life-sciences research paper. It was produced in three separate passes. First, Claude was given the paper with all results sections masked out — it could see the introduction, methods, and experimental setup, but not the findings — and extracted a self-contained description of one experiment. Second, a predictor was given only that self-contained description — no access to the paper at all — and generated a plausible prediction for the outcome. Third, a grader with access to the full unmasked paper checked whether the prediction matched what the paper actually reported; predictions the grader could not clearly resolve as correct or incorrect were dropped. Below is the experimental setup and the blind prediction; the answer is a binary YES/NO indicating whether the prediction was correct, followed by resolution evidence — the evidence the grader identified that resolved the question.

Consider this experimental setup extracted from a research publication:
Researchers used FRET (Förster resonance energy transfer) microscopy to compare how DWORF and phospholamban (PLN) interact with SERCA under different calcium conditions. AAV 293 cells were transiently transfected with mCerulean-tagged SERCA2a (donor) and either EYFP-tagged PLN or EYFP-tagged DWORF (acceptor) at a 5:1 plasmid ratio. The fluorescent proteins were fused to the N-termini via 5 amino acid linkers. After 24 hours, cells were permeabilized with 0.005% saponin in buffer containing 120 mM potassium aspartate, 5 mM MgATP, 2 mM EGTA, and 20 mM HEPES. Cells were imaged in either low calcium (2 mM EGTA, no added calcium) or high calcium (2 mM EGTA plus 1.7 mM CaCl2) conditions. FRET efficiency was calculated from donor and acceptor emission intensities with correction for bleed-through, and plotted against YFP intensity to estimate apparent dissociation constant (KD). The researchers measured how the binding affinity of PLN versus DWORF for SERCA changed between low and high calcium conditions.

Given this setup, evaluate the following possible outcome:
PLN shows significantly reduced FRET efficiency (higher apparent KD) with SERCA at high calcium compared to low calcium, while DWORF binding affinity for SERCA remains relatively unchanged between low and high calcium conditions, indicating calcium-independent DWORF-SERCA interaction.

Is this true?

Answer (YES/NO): NO